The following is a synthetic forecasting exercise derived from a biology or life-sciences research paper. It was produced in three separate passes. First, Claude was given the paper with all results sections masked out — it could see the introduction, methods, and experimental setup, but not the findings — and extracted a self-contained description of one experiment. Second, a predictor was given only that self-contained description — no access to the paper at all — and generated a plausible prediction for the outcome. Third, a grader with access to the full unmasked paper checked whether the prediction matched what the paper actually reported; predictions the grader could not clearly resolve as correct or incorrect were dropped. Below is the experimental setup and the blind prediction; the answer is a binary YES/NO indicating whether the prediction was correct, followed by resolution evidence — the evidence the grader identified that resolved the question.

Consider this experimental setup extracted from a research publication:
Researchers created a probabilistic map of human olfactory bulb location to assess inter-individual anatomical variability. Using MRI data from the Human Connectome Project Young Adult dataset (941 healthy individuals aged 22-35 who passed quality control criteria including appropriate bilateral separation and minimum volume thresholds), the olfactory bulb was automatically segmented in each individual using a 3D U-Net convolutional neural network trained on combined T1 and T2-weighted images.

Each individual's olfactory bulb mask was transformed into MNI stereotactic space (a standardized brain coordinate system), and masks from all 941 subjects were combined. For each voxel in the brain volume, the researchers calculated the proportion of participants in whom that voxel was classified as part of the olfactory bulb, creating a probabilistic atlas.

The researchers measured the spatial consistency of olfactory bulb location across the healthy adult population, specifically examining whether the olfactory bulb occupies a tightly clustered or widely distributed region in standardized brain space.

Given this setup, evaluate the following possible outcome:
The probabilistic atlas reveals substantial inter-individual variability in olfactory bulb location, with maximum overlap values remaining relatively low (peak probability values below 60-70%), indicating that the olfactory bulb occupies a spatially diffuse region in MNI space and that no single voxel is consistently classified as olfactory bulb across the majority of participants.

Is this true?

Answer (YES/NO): NO